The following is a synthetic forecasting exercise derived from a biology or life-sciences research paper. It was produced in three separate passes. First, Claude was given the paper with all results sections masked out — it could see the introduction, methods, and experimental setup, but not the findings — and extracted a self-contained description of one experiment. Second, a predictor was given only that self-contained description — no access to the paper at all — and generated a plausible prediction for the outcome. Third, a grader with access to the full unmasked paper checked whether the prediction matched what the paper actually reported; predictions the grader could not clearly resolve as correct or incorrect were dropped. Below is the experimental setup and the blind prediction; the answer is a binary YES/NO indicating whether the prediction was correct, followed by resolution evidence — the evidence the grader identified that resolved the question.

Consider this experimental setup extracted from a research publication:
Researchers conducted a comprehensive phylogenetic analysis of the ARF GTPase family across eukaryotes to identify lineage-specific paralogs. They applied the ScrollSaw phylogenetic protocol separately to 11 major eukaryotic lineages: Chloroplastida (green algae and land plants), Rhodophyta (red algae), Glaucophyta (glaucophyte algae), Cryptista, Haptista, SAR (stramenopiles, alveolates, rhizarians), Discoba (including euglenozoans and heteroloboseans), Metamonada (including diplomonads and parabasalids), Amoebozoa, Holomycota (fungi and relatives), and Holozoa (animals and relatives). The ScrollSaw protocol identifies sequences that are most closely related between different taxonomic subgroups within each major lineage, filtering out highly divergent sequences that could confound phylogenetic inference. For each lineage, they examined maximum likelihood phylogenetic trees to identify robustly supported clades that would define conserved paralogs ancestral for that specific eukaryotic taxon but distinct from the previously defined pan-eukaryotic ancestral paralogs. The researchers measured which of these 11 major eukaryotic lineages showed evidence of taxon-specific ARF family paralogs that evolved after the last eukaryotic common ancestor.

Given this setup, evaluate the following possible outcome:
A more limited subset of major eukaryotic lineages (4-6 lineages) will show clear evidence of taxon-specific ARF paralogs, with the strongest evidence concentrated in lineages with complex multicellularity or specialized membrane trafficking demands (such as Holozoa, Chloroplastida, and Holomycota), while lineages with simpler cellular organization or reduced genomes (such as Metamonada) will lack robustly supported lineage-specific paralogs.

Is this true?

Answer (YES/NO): NO